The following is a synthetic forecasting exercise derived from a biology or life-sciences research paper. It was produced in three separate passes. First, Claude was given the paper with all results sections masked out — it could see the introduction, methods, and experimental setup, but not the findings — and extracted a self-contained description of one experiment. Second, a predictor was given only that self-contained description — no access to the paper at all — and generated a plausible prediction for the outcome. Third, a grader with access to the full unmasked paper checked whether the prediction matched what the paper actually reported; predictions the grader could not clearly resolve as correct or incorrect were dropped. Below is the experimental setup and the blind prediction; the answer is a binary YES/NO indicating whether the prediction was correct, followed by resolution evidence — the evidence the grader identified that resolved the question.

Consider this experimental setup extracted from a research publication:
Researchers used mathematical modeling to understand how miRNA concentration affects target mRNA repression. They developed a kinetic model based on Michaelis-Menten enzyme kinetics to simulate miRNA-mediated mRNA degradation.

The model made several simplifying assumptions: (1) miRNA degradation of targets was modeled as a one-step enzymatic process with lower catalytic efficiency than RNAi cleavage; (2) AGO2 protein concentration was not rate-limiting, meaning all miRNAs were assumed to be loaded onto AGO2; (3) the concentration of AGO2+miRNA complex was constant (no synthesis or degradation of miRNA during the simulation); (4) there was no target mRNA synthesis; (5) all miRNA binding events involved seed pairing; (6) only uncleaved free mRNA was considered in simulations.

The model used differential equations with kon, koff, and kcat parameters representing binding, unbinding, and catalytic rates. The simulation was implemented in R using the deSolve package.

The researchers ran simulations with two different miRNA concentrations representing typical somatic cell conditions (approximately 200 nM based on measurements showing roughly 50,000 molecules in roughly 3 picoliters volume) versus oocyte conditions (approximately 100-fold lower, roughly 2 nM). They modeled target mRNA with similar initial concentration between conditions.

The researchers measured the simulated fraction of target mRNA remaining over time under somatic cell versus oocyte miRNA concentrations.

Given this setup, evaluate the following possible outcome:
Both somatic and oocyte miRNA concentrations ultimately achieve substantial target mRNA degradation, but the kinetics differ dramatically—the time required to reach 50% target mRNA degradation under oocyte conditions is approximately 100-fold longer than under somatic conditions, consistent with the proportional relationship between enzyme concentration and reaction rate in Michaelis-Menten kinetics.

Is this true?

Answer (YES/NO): NO